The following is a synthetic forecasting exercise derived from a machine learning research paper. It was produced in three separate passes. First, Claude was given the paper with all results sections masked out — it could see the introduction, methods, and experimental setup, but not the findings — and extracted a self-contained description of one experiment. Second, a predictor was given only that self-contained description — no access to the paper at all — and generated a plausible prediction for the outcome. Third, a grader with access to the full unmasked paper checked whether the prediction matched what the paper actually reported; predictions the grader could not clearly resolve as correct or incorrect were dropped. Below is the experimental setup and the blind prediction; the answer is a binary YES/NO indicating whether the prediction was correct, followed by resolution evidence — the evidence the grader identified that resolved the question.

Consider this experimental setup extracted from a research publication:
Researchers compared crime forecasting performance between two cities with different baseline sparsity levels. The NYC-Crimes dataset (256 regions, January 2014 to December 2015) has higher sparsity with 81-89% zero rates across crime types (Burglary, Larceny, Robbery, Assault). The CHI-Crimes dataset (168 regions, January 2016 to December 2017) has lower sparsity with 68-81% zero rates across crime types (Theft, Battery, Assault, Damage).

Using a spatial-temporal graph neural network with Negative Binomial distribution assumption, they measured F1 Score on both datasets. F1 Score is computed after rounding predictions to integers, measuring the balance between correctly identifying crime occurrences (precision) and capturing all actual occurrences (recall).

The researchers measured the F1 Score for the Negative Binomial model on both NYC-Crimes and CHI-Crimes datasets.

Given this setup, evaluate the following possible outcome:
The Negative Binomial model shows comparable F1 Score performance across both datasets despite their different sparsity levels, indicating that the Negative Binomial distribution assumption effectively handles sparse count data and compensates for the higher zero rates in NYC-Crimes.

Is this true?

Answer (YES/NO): NO